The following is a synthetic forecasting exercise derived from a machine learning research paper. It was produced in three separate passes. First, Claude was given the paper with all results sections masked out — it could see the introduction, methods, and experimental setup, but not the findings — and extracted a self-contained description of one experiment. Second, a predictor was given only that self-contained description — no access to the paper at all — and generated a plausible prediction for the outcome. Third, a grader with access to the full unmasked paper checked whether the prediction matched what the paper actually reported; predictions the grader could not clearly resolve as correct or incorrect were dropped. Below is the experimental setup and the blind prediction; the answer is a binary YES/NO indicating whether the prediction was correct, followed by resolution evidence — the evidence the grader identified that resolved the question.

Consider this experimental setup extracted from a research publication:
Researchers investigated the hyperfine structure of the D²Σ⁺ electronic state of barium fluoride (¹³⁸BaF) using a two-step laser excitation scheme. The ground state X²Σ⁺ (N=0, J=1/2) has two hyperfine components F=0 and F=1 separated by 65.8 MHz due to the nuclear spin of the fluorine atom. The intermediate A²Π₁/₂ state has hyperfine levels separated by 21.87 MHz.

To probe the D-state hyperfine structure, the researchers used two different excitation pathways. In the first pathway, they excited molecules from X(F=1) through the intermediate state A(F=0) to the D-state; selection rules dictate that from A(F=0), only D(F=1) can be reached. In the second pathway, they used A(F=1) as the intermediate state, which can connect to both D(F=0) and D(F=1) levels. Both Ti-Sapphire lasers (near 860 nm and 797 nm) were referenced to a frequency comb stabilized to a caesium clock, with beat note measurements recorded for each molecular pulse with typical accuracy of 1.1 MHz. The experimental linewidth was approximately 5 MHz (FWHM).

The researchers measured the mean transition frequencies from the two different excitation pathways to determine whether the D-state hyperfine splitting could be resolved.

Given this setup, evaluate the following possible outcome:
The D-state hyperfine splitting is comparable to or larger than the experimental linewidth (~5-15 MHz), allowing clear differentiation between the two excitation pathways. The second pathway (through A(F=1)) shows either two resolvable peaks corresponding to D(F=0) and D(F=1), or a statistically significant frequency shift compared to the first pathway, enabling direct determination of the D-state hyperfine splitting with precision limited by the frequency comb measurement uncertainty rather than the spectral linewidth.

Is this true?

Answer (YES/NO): NO